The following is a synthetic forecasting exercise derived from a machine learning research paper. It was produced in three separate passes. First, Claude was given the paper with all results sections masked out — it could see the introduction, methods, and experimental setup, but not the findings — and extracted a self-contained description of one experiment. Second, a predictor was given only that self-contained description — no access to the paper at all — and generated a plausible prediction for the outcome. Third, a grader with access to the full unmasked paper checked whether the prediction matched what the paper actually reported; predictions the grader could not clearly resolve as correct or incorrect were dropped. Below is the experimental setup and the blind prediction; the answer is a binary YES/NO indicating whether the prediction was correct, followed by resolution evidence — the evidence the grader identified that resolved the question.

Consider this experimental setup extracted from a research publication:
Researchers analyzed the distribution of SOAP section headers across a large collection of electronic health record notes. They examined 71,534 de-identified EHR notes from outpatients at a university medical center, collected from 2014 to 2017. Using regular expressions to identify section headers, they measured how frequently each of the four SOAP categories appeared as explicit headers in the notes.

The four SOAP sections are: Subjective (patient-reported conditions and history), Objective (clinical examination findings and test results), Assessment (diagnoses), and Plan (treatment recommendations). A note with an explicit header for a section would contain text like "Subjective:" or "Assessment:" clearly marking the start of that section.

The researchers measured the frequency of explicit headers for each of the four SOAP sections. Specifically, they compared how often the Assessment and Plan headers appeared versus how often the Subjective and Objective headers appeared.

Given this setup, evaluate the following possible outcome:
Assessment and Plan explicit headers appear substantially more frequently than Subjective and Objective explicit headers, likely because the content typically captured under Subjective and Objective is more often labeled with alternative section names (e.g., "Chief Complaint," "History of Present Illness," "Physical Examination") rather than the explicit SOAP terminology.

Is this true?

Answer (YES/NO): YES